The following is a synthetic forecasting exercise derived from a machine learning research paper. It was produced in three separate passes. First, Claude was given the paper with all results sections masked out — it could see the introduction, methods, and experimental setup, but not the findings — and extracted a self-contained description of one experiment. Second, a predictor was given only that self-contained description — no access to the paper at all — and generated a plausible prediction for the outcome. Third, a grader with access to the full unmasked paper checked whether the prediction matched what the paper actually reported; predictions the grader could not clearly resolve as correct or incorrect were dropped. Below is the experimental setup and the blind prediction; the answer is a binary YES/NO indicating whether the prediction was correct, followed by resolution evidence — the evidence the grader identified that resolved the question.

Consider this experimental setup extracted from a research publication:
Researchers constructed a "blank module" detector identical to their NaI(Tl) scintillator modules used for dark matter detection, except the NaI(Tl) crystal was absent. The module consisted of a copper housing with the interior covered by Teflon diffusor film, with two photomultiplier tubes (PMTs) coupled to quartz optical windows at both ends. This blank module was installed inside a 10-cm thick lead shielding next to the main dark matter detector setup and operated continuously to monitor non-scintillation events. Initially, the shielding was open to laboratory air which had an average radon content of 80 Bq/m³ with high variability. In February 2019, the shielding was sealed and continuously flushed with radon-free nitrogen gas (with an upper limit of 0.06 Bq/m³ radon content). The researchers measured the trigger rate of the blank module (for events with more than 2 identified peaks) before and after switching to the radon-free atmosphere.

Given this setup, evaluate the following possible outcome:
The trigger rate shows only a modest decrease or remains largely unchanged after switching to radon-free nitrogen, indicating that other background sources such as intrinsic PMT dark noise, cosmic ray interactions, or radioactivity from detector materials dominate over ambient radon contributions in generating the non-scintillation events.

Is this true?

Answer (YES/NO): NO